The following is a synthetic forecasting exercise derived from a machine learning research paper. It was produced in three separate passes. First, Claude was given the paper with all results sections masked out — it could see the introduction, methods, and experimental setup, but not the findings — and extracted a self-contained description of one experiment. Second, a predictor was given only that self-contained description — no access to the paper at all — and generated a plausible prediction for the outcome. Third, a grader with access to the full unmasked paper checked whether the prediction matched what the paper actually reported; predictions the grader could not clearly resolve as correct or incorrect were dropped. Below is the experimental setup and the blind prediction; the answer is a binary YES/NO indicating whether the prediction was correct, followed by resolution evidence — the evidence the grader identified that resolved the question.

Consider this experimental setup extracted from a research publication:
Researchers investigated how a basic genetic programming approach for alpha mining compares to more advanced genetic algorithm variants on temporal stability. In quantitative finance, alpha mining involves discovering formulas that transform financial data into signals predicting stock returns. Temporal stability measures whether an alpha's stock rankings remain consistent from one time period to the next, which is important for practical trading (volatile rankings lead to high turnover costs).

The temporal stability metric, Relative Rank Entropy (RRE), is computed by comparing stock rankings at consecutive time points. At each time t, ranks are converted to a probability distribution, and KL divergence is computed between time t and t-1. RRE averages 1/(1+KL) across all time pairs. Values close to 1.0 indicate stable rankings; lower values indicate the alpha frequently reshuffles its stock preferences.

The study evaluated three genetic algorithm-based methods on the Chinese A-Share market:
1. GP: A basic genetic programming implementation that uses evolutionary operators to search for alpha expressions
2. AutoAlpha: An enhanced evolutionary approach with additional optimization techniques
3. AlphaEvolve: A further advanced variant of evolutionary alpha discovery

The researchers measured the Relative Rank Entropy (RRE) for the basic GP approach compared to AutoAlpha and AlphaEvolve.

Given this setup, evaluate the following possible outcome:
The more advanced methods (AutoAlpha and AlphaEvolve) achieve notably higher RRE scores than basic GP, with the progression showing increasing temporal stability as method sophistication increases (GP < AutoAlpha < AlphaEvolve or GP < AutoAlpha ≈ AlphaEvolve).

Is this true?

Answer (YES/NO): YES